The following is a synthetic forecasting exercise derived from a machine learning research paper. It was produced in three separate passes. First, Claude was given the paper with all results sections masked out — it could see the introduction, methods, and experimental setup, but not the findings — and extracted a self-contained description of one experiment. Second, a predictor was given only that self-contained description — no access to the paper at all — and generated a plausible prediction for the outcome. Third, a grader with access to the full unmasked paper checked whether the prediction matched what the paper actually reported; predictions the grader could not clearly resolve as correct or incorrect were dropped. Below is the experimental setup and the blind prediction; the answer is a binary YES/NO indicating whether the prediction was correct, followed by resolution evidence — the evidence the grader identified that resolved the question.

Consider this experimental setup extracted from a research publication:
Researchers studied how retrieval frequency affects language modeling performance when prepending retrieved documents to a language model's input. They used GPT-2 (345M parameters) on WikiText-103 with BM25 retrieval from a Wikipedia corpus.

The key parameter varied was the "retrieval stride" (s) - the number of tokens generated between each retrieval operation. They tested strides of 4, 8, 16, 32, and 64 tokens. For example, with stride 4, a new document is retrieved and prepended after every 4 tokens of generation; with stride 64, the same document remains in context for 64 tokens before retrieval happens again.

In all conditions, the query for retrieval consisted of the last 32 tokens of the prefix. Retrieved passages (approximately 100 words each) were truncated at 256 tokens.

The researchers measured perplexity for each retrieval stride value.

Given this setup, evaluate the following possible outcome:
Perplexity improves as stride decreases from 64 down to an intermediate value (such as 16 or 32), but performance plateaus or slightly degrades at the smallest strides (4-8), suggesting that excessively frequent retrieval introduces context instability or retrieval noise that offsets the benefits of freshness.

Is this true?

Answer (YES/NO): NO